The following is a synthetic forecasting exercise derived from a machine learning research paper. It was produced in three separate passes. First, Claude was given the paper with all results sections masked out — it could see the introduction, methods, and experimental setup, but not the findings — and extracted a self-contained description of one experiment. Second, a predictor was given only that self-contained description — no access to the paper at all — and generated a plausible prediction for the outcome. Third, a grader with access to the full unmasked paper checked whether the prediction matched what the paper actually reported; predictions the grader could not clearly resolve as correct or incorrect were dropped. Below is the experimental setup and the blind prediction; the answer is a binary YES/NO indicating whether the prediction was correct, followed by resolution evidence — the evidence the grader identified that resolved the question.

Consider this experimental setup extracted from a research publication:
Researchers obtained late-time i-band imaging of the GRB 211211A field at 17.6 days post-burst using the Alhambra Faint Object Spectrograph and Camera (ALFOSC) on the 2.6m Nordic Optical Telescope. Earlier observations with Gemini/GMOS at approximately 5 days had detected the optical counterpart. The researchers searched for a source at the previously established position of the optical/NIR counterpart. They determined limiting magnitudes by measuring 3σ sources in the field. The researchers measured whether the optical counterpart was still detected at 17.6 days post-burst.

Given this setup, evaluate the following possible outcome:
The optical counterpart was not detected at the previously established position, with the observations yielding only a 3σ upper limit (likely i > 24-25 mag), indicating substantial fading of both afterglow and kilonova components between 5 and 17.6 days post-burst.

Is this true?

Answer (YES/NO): NO